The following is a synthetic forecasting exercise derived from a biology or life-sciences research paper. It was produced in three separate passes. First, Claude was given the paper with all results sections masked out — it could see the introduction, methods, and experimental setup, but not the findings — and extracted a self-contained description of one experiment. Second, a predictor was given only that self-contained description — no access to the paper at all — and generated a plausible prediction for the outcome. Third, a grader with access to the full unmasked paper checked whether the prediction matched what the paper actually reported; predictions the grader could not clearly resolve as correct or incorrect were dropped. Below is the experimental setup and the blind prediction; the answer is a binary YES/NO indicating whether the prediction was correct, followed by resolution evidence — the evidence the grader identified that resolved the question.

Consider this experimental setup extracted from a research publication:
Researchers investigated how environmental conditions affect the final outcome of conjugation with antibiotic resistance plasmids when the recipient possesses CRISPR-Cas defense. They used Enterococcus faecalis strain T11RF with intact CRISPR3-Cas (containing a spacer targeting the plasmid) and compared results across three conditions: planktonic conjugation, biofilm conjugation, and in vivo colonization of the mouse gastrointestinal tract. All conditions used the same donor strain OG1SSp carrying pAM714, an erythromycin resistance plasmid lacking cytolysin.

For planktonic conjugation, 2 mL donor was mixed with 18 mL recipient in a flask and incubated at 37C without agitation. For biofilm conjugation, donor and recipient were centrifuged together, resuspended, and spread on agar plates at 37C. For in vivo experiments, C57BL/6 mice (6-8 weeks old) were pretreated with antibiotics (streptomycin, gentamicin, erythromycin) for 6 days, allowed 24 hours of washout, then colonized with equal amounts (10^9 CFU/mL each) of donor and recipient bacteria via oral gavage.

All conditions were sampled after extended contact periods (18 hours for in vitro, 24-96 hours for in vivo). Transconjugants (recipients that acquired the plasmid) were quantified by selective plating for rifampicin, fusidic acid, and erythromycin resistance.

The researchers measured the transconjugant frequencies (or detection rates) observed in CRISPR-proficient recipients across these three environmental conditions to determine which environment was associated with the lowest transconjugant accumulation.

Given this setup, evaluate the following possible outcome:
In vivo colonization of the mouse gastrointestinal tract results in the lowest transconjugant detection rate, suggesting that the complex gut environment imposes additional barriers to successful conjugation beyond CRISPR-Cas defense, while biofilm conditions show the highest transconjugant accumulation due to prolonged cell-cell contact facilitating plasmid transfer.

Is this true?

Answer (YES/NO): NO